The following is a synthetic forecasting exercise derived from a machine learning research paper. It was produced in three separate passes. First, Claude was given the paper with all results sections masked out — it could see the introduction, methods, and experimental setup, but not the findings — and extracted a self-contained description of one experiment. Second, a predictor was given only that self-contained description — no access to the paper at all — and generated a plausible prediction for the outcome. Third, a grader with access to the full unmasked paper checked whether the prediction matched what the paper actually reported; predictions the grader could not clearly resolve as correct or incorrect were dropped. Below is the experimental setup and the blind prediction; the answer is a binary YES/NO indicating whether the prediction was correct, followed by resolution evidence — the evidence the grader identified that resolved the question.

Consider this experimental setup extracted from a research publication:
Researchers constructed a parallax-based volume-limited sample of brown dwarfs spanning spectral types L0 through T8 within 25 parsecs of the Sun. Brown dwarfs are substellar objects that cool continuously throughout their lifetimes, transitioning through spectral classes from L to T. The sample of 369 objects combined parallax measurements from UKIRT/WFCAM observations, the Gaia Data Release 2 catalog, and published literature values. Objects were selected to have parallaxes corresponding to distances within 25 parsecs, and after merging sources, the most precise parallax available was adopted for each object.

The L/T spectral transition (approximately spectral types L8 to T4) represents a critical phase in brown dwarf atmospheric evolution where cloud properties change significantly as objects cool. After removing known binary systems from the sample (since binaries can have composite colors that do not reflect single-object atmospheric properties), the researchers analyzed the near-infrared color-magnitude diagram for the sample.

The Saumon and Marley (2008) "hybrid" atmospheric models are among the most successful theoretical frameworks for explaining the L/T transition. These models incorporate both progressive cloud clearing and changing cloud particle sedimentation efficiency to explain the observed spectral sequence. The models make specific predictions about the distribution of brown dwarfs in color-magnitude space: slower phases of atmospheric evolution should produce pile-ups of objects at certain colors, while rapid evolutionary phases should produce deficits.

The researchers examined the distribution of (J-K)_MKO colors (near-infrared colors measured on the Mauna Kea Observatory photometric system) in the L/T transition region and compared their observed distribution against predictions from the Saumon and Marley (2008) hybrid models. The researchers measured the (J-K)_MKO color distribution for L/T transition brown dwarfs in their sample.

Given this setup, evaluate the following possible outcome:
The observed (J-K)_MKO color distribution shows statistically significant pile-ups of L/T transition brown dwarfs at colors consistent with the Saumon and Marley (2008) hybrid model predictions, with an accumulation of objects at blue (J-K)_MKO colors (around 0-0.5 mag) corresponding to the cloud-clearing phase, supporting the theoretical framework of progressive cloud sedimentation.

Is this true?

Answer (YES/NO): NO